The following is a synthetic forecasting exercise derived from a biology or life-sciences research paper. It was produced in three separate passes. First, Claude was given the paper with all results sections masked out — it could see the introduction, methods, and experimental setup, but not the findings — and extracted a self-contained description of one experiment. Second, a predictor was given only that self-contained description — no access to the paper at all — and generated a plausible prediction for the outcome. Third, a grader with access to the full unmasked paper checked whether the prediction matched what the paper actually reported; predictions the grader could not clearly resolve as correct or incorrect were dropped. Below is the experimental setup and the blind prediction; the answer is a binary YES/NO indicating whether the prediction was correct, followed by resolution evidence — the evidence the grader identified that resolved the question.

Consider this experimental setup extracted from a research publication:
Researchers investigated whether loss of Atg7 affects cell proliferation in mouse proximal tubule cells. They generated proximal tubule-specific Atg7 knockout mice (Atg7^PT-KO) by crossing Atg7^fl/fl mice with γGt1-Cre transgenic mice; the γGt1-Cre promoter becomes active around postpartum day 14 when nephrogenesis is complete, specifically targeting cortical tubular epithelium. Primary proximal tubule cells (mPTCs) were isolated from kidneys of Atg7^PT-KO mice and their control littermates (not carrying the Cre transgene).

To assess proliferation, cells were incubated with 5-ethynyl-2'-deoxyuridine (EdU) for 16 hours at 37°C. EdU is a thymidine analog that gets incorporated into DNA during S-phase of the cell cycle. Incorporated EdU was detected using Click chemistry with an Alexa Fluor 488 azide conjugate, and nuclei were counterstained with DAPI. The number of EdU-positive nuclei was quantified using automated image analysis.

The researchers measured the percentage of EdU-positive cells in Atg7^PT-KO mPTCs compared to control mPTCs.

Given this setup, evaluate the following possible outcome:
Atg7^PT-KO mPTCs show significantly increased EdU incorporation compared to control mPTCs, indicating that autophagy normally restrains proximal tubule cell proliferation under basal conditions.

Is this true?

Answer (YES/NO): YES